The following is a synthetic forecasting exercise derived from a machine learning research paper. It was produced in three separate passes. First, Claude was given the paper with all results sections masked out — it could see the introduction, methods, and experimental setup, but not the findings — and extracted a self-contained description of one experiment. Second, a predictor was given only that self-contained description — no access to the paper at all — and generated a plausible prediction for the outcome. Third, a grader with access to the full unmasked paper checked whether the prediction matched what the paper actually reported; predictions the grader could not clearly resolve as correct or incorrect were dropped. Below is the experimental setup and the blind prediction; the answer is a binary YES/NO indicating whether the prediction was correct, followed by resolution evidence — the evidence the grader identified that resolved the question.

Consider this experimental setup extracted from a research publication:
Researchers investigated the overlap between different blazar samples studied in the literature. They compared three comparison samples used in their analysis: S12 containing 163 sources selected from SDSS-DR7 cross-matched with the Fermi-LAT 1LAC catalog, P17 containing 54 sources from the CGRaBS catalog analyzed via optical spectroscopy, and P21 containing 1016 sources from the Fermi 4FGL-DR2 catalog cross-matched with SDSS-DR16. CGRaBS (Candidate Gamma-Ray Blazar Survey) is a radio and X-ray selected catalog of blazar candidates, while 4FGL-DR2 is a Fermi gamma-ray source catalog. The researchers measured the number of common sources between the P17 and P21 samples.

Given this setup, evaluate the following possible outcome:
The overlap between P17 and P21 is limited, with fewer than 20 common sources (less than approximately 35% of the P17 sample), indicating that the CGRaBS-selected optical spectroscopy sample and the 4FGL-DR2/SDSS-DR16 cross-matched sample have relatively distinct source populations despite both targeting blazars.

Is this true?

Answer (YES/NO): NO